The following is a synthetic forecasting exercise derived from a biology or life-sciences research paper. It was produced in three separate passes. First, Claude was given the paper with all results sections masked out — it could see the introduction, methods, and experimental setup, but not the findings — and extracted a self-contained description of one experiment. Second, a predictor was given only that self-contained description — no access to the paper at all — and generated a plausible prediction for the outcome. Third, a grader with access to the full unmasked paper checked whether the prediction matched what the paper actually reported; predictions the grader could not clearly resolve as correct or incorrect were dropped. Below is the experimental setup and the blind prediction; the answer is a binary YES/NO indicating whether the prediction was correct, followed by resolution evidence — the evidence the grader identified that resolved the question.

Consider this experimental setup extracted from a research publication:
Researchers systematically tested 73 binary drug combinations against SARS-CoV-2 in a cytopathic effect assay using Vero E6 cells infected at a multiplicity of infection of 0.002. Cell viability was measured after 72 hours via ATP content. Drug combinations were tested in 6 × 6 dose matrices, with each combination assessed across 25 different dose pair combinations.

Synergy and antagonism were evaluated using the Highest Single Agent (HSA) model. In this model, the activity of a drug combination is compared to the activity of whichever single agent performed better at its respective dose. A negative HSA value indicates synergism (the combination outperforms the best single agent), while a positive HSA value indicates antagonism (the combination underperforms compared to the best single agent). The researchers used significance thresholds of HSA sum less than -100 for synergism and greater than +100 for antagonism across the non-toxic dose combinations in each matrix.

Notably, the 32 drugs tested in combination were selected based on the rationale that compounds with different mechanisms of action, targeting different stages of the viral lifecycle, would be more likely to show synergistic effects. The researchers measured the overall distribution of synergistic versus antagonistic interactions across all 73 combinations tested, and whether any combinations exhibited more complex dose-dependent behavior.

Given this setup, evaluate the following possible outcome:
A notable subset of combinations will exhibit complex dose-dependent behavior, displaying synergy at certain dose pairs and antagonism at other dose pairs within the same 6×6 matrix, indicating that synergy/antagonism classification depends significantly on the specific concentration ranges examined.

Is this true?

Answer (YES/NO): YES